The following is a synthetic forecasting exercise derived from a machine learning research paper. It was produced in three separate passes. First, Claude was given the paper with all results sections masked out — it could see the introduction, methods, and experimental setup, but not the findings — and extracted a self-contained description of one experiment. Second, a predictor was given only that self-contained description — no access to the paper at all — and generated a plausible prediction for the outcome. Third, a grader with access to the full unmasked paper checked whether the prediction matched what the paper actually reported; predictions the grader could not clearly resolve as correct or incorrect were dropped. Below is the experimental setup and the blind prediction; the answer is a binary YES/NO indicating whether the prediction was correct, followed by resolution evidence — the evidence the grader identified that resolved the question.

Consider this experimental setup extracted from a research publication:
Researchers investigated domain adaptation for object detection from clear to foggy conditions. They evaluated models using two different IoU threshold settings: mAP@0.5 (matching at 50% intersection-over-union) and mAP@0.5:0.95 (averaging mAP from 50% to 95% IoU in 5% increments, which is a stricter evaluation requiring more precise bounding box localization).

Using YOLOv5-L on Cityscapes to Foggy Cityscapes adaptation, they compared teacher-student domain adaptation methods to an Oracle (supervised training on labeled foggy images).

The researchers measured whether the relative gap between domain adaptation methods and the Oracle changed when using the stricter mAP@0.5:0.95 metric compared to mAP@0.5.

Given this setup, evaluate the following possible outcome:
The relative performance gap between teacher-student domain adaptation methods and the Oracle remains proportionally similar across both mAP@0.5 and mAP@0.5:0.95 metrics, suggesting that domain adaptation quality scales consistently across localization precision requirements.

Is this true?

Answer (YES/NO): NO